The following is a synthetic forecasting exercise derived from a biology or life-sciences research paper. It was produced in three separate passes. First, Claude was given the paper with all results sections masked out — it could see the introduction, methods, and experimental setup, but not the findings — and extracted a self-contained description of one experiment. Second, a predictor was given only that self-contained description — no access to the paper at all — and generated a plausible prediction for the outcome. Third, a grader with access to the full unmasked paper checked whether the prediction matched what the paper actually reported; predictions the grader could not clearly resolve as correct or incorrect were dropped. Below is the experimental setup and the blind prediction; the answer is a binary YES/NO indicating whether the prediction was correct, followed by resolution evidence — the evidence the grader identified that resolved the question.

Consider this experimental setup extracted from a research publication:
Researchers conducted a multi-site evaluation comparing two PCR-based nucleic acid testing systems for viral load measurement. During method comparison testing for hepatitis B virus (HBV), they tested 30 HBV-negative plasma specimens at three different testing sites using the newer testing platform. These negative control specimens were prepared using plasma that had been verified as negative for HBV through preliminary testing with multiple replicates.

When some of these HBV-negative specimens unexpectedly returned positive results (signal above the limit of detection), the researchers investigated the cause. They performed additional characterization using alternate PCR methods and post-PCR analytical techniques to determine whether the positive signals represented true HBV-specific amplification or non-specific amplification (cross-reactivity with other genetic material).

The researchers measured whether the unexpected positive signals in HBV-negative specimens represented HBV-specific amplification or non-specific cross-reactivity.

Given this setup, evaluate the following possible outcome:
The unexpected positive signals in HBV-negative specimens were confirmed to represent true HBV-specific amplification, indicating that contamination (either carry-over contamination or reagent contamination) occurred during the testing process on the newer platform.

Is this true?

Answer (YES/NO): NO